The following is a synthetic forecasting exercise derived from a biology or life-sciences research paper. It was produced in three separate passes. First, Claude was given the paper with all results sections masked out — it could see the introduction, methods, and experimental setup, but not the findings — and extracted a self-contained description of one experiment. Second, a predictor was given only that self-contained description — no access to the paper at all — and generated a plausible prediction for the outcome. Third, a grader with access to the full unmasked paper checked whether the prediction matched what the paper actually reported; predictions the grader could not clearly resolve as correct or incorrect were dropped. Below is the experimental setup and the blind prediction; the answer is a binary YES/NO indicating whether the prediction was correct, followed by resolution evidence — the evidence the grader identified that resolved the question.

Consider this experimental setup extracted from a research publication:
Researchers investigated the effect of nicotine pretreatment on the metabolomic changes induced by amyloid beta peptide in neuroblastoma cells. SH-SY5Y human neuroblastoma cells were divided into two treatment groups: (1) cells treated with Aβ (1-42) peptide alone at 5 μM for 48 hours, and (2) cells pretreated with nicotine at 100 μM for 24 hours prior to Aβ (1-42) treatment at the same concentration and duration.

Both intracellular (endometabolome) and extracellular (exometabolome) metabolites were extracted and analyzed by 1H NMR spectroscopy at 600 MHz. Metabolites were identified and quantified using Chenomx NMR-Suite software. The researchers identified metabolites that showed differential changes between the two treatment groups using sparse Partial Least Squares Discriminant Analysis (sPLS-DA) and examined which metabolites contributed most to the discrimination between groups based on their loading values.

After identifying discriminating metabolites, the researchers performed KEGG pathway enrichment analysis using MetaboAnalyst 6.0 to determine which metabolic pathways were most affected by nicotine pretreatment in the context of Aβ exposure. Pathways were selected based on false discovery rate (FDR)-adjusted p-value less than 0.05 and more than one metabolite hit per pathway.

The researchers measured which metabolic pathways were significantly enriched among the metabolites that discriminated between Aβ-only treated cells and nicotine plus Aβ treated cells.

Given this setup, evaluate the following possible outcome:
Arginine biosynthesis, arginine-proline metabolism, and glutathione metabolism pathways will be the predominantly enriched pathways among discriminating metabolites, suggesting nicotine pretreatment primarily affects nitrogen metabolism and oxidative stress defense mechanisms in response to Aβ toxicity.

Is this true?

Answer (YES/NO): NO